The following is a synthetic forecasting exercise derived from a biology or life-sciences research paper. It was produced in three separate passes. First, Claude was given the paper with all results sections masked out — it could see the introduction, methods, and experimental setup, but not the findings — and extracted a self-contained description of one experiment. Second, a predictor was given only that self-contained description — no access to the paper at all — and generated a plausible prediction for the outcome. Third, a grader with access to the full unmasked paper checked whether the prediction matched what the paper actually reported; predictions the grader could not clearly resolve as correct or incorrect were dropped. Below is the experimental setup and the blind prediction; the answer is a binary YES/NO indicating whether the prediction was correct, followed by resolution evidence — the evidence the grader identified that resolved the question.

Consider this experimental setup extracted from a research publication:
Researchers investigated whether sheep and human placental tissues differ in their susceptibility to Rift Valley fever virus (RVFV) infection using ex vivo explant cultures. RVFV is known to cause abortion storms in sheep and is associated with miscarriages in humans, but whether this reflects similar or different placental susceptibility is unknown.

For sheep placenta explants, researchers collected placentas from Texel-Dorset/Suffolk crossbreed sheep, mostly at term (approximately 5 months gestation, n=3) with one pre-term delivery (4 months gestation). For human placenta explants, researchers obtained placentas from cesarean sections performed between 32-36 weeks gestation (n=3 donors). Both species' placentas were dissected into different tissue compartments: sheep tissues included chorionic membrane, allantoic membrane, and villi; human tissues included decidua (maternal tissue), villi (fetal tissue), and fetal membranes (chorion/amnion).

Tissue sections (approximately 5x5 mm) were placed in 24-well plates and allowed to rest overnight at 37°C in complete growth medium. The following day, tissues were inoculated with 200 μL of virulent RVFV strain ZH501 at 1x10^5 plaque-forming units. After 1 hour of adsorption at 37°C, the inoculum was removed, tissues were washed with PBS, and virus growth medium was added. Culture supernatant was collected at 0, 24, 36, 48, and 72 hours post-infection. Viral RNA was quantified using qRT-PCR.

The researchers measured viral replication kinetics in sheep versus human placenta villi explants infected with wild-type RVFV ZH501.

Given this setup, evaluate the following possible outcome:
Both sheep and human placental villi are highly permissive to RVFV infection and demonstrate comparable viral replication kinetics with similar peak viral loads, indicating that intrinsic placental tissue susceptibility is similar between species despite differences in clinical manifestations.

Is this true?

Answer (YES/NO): NO